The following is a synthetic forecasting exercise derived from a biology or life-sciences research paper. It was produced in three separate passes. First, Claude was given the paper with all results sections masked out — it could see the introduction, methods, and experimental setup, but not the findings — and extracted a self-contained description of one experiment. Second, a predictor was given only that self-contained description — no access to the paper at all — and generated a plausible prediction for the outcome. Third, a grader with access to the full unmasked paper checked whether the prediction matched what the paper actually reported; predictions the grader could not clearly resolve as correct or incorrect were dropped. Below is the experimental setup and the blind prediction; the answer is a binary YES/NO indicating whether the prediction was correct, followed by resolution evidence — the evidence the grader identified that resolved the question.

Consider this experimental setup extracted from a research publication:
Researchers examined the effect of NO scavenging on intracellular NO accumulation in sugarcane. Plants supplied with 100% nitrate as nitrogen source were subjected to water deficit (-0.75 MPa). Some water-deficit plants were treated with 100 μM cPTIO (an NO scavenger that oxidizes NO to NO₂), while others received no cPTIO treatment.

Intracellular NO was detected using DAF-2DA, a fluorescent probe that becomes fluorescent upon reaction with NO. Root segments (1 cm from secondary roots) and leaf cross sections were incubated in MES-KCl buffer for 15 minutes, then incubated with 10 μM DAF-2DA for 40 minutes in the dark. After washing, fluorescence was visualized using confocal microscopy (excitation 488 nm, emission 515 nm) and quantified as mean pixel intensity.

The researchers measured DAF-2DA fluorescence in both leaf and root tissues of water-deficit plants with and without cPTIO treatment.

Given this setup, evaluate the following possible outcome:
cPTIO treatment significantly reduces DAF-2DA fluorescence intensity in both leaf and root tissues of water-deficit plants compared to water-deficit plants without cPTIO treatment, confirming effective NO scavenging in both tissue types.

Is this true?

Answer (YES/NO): YES